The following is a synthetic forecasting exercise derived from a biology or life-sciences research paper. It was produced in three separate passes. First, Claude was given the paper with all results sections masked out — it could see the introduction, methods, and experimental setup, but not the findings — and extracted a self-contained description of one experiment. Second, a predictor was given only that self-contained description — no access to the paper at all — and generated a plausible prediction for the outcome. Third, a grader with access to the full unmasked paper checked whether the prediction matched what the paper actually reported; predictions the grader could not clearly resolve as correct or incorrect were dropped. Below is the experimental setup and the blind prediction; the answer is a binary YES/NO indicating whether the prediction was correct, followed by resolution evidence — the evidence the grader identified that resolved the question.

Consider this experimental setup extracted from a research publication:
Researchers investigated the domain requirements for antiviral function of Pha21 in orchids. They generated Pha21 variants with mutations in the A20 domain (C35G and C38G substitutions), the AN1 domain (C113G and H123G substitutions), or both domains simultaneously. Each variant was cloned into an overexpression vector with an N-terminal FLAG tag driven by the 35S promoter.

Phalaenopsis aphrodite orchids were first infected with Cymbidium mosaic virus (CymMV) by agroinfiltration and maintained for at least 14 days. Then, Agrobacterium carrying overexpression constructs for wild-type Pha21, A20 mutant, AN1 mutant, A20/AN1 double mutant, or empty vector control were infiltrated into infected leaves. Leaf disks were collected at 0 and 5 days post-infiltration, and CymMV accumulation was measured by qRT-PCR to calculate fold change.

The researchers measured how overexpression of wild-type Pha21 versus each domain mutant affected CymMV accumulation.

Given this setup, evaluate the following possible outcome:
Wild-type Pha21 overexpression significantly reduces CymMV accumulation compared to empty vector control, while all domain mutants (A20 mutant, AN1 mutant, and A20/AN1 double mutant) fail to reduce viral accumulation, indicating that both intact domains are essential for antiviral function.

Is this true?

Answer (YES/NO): NO